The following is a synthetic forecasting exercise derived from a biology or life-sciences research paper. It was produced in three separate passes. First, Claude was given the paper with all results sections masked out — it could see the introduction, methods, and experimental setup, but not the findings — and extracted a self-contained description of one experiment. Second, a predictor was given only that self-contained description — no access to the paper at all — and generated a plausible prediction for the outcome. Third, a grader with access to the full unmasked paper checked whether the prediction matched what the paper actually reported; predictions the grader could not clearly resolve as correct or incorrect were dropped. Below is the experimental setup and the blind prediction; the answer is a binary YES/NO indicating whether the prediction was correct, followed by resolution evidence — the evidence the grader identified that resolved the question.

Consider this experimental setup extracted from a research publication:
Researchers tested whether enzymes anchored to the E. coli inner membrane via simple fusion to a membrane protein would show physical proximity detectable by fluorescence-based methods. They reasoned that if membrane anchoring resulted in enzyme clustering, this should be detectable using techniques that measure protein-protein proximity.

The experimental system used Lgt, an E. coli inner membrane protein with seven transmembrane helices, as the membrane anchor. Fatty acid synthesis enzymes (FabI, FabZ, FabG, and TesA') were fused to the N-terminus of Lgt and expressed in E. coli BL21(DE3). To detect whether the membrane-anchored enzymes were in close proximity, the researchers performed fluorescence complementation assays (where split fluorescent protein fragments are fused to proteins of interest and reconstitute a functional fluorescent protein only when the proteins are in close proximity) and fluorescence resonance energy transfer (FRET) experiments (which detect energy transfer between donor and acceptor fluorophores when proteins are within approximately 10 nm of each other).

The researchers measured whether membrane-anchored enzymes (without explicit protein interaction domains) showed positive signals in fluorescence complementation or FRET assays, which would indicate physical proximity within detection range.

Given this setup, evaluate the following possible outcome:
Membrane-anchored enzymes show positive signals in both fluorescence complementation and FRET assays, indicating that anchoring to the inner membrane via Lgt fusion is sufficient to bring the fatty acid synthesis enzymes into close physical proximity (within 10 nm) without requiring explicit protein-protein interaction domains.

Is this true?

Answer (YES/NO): NO